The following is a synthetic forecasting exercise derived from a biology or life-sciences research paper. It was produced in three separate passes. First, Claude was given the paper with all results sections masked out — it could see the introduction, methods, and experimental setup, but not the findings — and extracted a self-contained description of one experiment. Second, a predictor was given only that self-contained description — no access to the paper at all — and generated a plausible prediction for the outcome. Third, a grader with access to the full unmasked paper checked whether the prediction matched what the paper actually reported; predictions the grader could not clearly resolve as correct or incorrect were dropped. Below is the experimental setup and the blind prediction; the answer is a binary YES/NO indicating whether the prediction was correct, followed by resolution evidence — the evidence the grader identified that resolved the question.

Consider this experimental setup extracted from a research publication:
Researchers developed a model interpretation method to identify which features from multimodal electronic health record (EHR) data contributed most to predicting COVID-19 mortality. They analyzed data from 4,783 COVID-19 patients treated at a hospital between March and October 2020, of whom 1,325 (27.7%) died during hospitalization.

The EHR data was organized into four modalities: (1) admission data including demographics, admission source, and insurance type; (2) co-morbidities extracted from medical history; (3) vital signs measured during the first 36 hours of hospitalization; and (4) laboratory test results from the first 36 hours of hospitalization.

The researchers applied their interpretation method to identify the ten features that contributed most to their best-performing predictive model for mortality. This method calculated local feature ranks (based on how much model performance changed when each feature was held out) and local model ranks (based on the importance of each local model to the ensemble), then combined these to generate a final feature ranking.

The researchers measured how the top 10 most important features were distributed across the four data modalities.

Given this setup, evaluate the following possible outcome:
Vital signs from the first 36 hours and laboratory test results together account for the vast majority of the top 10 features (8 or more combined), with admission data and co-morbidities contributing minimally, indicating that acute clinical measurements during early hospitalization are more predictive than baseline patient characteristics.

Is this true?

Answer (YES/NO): NO